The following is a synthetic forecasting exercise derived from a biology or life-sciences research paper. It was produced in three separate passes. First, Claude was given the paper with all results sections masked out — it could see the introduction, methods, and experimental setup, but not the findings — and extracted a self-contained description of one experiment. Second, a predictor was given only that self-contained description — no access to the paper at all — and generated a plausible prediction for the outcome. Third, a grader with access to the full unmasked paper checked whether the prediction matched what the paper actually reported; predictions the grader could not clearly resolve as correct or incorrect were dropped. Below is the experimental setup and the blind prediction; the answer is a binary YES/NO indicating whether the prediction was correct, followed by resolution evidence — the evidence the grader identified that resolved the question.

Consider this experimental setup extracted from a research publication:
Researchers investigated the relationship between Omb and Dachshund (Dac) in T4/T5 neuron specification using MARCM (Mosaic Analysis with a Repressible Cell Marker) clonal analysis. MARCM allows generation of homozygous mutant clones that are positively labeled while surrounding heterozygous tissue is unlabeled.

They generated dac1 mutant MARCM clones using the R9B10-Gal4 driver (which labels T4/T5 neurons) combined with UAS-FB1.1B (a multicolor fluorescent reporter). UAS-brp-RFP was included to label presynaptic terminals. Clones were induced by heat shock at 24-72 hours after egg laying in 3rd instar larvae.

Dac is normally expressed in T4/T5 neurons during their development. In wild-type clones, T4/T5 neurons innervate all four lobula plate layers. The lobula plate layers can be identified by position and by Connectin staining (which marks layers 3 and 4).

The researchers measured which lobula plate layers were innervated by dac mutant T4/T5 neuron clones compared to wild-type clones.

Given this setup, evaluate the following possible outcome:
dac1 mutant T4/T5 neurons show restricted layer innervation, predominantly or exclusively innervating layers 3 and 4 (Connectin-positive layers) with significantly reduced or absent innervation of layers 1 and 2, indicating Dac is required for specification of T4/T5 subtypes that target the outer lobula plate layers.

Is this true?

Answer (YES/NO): NO